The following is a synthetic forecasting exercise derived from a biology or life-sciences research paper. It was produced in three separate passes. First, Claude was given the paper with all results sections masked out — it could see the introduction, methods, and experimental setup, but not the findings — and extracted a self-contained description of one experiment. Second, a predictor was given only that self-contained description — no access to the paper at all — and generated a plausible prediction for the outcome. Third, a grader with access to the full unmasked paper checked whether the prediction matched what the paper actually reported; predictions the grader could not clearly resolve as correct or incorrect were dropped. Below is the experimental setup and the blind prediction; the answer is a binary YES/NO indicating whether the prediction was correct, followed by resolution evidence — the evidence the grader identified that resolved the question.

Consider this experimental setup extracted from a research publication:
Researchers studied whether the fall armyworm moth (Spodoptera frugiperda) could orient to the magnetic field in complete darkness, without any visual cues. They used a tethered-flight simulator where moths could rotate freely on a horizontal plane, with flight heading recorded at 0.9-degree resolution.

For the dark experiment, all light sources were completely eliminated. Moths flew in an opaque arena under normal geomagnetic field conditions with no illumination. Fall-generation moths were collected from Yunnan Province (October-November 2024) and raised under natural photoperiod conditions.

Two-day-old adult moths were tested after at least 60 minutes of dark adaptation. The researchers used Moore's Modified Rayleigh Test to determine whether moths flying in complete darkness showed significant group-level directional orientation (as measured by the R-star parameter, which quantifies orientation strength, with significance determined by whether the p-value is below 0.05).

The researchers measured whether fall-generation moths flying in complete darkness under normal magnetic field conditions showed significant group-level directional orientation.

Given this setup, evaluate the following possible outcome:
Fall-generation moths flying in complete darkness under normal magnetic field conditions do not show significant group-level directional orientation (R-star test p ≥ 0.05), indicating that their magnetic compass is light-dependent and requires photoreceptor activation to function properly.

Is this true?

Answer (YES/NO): YES